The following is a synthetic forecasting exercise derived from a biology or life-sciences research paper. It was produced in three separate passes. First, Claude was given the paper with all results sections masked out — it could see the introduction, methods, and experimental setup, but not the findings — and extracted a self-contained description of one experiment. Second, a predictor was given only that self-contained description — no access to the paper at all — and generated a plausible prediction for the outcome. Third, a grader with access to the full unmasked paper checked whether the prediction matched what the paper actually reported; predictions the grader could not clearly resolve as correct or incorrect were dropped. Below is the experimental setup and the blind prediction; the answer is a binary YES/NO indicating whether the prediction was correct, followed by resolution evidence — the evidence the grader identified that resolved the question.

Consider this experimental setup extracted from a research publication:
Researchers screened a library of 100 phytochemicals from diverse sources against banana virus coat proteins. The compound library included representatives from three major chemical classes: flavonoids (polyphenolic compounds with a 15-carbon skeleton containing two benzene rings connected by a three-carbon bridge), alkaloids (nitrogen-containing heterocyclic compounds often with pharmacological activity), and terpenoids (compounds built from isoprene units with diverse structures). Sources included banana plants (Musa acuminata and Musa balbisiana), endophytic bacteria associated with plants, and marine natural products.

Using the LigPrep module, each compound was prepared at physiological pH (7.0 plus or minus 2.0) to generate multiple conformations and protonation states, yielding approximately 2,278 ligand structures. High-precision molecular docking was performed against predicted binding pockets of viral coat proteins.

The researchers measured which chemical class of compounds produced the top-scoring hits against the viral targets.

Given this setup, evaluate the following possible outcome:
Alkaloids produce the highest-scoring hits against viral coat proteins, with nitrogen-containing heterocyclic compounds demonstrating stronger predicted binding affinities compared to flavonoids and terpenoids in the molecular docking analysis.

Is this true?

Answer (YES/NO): NO